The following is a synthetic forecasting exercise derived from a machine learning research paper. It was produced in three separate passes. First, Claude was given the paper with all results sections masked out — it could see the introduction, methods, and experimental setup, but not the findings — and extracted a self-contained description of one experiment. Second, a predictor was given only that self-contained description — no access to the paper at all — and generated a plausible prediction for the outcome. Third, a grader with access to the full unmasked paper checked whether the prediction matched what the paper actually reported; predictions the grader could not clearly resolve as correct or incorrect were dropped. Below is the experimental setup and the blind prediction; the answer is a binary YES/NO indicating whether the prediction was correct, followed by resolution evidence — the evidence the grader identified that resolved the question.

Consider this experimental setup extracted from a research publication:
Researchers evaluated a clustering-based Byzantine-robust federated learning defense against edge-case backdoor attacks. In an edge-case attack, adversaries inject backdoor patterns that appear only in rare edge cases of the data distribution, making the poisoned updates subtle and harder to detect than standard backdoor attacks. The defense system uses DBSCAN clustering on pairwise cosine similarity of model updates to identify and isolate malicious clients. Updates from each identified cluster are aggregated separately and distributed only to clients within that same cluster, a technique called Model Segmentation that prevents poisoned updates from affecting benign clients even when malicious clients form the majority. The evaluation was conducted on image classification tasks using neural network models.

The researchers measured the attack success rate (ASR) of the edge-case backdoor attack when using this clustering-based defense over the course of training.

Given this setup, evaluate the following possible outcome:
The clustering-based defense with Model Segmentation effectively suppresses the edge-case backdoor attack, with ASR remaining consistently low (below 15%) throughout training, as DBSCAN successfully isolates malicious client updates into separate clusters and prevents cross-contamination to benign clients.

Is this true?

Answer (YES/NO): YES